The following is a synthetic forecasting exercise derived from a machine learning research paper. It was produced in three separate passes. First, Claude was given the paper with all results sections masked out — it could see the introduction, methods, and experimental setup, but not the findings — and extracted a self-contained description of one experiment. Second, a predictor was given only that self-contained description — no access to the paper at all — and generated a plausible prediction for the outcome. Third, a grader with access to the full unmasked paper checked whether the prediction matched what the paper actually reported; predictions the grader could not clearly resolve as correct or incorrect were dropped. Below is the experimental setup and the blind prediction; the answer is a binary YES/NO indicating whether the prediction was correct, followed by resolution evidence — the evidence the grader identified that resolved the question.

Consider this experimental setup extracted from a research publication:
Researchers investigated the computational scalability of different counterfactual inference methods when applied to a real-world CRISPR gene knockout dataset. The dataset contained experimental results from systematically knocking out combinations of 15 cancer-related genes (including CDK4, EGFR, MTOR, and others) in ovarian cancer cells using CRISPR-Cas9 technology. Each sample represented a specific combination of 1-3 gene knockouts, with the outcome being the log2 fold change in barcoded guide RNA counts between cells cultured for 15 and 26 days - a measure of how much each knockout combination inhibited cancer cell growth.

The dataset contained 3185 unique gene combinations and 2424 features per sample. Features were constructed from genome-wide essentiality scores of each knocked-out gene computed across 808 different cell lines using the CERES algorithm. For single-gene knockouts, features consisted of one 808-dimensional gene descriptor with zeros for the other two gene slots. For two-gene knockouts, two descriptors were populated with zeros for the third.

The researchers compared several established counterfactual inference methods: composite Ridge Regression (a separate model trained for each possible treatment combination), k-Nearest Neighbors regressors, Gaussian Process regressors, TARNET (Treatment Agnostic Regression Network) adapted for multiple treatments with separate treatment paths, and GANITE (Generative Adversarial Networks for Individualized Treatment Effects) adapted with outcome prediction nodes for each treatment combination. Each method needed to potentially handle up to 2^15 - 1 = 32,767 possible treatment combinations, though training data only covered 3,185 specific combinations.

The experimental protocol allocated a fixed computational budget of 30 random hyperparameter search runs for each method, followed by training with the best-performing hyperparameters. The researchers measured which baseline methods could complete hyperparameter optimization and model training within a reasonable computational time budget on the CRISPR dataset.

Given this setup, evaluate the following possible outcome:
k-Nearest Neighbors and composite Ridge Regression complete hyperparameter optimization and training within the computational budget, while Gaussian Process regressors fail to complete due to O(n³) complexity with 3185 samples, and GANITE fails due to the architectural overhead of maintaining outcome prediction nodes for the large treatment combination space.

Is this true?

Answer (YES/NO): YES